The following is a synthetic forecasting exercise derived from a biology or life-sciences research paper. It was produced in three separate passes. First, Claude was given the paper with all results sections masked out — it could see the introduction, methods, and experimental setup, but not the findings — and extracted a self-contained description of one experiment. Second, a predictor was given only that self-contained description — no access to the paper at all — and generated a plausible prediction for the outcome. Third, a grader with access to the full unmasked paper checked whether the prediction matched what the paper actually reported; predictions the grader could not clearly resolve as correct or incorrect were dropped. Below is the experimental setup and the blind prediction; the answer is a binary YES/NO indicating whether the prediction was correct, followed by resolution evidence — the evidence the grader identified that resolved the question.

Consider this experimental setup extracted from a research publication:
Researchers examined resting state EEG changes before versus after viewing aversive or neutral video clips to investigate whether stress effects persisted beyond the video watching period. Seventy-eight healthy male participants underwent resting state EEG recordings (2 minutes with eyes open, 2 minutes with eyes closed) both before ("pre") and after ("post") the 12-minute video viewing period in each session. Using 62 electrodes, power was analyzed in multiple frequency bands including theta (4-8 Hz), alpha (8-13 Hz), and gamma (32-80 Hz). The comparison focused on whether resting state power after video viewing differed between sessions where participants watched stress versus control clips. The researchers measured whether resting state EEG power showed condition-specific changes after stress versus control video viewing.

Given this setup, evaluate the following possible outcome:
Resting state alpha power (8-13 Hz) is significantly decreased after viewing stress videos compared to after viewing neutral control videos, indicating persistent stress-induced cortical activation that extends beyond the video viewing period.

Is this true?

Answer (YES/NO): NO